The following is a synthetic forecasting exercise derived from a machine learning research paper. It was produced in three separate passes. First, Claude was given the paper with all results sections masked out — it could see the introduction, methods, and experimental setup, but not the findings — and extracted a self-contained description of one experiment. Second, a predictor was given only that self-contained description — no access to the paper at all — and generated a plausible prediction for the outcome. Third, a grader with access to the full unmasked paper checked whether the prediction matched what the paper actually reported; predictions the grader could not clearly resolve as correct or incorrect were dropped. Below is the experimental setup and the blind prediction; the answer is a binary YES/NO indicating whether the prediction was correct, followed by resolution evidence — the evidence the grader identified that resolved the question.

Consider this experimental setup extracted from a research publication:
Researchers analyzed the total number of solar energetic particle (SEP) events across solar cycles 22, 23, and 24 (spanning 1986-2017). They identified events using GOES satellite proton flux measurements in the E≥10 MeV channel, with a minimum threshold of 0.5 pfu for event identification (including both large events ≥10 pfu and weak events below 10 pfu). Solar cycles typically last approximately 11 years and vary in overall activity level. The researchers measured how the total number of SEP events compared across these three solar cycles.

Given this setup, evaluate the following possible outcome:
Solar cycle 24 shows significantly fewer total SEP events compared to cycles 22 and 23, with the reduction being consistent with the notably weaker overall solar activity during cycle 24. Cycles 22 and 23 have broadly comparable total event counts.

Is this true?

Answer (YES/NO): YES